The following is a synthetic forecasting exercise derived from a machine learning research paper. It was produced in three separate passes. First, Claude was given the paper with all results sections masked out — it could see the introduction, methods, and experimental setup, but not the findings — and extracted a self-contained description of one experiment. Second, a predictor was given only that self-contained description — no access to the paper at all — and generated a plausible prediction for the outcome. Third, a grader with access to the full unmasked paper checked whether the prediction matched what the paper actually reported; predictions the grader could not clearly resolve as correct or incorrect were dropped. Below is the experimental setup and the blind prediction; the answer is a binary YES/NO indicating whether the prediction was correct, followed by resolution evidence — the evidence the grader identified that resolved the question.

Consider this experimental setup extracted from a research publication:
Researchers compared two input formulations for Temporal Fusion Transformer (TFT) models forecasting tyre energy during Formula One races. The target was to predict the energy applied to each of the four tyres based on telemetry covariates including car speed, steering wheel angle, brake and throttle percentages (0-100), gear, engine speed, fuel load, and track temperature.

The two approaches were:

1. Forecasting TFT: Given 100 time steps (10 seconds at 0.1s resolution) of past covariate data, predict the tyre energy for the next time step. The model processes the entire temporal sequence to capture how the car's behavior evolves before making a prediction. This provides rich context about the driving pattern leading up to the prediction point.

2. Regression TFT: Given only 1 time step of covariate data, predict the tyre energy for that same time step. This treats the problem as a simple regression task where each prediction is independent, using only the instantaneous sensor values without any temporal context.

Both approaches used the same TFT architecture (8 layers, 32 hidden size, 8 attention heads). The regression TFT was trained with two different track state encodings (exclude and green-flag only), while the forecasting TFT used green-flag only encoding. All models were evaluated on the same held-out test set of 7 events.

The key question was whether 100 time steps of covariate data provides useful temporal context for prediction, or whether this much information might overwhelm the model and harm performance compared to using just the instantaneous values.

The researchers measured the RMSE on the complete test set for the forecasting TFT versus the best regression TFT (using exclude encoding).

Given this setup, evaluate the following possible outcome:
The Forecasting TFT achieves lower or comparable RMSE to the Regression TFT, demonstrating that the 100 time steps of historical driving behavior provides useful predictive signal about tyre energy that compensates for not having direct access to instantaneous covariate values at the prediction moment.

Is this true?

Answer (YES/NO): YES